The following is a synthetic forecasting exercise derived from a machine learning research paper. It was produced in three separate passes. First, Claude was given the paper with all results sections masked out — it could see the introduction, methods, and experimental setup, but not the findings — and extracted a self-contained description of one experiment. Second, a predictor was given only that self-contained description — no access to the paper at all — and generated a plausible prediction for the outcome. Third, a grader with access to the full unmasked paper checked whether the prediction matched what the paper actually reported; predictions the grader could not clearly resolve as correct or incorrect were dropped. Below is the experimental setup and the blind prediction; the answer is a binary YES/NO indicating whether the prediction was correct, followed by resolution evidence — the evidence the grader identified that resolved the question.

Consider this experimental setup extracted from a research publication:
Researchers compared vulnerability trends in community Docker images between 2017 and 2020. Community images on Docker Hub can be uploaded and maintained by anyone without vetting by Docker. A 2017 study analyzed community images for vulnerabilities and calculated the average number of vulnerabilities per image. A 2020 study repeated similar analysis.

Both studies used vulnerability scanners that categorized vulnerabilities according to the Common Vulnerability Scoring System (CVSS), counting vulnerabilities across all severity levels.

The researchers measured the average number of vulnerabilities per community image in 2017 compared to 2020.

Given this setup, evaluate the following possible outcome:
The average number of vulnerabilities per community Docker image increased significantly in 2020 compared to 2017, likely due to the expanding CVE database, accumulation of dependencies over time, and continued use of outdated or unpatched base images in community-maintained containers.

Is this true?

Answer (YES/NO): NO